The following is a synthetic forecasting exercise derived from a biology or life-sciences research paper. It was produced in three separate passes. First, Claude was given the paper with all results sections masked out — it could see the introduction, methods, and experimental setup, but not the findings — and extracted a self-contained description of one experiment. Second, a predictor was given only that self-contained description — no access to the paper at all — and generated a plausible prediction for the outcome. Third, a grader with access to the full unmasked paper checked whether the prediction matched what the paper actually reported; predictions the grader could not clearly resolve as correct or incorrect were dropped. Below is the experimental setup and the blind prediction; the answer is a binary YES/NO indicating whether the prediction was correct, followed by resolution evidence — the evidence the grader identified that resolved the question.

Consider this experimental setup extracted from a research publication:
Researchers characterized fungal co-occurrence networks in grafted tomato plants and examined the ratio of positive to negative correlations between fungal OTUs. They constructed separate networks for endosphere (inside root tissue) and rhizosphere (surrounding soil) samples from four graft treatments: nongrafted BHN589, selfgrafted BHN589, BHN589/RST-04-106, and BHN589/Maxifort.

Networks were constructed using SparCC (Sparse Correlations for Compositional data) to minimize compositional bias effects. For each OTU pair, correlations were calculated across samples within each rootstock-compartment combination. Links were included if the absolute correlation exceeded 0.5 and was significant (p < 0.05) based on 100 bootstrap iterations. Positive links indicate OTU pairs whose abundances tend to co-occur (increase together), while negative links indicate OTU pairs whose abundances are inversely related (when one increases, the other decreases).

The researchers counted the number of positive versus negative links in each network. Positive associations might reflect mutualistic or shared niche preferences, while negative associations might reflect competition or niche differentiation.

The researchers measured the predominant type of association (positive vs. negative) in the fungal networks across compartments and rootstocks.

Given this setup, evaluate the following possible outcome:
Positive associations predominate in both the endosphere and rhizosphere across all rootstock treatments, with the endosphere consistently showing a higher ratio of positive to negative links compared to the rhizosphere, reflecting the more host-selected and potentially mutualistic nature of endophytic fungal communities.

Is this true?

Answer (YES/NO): NO